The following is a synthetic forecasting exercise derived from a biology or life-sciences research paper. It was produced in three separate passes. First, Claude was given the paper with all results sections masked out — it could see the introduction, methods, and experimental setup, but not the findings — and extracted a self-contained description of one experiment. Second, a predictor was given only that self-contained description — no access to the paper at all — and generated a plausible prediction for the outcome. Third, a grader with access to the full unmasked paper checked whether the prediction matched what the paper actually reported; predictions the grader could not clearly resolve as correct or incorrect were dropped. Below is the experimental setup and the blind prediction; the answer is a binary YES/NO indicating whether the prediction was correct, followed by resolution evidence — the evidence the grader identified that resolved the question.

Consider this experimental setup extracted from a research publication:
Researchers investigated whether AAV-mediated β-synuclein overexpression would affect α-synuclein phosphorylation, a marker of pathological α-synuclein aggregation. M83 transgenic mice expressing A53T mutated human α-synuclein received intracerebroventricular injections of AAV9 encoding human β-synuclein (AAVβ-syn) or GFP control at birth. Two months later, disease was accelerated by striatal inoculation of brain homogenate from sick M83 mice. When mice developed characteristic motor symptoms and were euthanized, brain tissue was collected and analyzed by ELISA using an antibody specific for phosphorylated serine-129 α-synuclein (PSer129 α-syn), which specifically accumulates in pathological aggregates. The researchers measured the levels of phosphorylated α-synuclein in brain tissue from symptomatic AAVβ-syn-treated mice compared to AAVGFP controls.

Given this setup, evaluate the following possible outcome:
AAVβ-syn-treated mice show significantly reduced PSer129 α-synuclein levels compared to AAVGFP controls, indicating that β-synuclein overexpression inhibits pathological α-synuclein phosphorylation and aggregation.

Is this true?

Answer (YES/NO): NO